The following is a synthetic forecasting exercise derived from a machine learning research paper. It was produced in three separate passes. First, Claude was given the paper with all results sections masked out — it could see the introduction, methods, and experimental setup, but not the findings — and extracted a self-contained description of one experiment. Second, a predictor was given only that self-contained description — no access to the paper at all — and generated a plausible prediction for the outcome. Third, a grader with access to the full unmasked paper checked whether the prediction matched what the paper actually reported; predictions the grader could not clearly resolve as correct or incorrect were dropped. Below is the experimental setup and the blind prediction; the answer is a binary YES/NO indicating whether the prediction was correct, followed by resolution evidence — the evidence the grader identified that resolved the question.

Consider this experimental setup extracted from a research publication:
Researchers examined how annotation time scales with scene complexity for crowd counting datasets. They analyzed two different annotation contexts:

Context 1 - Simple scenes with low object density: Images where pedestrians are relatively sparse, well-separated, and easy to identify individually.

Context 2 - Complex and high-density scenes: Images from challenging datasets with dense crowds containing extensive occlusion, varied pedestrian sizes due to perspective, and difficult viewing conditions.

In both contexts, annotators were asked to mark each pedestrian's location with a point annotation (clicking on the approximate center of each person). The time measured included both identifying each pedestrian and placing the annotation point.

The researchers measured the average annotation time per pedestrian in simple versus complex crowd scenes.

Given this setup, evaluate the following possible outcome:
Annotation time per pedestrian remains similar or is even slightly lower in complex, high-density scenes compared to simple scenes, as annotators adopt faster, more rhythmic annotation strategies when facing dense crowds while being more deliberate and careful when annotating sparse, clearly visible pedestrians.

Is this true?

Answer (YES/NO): NO